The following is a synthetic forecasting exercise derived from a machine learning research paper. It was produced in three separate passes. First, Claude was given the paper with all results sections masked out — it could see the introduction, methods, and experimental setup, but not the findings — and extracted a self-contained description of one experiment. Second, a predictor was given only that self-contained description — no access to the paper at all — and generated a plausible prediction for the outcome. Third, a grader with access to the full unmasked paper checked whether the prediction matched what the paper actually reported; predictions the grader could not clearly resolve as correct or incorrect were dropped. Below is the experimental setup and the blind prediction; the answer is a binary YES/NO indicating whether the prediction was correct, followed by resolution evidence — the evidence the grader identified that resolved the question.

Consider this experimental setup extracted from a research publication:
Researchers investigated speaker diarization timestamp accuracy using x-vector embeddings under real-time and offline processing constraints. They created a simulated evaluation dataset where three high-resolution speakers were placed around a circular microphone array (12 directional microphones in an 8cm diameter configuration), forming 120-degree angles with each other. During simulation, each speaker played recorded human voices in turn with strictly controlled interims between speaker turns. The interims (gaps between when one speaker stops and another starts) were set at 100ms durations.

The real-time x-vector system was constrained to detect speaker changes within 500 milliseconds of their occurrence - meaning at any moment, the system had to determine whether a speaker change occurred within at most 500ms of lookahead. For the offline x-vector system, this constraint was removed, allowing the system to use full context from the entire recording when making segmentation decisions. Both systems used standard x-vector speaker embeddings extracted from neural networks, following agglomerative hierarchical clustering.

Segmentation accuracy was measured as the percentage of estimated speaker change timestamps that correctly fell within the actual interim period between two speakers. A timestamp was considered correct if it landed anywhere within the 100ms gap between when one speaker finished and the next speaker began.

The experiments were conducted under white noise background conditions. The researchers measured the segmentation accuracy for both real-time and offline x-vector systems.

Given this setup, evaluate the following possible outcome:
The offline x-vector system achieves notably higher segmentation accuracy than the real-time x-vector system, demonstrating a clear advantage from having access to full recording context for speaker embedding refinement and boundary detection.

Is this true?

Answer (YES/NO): YES